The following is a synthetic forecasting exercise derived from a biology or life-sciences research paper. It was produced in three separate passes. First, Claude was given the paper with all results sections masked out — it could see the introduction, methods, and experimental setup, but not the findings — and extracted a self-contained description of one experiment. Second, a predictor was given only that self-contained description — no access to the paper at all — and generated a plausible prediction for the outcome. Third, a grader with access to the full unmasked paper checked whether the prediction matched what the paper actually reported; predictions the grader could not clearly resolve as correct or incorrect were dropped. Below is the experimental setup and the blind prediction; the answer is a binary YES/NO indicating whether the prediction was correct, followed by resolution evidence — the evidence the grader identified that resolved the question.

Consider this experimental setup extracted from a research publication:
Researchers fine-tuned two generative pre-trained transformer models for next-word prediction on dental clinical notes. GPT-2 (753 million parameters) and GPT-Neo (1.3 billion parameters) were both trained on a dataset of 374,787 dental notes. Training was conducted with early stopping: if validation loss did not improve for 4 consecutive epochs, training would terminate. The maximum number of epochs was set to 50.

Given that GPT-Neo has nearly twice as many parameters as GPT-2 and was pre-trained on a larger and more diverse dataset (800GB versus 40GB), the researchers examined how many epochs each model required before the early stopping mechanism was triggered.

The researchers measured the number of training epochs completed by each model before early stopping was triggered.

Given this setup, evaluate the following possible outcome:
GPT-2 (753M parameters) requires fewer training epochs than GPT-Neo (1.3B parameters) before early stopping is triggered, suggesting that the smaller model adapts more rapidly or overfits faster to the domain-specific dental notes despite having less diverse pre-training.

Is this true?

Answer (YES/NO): YES